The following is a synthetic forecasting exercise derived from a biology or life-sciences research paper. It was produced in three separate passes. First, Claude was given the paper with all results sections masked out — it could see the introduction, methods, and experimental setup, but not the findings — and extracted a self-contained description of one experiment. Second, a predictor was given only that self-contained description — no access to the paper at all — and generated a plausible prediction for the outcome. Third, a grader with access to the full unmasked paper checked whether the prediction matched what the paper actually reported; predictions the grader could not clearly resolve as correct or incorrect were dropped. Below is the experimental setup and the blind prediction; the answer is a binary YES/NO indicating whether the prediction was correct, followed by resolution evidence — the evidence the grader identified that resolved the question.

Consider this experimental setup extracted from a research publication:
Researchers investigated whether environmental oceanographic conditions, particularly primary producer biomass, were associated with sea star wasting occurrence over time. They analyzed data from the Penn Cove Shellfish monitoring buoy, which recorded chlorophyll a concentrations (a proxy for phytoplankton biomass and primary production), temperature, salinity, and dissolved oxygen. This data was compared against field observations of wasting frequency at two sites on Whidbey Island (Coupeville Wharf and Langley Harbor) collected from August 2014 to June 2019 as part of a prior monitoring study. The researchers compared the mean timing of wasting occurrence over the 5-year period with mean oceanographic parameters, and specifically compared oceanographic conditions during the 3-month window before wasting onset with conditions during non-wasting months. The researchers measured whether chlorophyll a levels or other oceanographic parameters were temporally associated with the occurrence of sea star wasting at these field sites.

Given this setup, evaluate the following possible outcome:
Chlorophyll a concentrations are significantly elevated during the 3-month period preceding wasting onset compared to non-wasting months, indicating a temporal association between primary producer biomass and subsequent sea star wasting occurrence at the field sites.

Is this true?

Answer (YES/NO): YES